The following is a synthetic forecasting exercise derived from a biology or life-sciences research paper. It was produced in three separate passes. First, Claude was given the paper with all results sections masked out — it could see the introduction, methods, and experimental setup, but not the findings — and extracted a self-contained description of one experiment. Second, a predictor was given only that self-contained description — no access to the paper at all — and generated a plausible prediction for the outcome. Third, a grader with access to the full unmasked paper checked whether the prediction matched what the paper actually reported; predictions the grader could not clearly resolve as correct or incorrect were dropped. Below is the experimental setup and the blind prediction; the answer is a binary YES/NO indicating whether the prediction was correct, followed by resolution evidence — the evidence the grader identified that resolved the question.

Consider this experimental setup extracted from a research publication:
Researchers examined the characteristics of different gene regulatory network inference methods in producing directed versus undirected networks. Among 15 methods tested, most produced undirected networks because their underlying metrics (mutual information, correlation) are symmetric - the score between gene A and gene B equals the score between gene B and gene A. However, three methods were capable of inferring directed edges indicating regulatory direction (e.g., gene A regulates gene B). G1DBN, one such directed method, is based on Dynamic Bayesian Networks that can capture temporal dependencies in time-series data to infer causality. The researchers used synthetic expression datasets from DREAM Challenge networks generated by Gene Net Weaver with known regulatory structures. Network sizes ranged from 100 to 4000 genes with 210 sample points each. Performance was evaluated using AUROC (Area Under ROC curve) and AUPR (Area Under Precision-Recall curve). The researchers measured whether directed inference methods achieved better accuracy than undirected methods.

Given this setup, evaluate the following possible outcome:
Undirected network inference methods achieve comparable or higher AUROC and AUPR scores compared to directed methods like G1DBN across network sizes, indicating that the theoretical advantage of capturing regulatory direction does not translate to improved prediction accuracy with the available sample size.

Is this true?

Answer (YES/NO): YES